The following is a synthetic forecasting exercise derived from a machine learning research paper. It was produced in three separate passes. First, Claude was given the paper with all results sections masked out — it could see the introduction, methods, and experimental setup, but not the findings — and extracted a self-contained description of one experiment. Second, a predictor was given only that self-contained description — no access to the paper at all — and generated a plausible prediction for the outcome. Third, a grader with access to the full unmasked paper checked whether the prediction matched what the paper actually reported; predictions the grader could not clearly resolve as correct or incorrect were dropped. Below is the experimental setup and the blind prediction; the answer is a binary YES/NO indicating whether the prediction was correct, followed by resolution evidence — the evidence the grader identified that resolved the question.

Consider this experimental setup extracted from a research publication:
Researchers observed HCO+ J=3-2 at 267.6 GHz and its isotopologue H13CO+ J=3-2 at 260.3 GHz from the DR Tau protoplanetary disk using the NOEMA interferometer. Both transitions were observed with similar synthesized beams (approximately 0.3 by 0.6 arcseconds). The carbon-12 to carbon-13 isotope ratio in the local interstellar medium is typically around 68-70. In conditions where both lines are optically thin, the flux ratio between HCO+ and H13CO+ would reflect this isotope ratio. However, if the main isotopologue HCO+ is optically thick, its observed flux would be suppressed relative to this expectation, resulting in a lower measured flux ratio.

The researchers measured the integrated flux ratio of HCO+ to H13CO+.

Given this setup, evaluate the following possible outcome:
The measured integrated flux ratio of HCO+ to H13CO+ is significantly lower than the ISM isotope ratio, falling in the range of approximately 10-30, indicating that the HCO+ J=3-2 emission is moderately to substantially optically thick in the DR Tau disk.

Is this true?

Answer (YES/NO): YES